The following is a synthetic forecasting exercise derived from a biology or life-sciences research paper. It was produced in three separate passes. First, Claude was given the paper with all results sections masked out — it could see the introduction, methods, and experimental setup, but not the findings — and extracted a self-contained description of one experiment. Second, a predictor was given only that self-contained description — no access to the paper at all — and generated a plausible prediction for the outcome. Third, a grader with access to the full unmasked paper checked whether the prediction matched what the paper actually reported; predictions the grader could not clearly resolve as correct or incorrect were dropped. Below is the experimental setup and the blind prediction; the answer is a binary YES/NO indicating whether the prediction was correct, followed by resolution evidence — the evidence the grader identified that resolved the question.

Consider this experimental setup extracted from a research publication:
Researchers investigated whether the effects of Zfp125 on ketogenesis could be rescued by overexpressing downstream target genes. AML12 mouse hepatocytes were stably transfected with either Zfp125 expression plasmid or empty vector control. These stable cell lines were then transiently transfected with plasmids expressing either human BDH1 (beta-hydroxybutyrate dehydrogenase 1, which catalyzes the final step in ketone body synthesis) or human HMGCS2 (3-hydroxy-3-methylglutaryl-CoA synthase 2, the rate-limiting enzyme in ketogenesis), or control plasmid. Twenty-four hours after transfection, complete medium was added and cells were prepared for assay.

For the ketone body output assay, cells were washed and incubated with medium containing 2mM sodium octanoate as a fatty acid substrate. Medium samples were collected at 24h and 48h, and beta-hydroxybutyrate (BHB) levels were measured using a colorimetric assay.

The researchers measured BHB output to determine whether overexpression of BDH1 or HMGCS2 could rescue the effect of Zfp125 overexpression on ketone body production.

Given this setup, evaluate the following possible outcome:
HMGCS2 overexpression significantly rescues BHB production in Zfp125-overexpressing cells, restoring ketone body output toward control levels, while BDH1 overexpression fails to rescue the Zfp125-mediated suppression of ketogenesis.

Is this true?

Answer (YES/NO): NO